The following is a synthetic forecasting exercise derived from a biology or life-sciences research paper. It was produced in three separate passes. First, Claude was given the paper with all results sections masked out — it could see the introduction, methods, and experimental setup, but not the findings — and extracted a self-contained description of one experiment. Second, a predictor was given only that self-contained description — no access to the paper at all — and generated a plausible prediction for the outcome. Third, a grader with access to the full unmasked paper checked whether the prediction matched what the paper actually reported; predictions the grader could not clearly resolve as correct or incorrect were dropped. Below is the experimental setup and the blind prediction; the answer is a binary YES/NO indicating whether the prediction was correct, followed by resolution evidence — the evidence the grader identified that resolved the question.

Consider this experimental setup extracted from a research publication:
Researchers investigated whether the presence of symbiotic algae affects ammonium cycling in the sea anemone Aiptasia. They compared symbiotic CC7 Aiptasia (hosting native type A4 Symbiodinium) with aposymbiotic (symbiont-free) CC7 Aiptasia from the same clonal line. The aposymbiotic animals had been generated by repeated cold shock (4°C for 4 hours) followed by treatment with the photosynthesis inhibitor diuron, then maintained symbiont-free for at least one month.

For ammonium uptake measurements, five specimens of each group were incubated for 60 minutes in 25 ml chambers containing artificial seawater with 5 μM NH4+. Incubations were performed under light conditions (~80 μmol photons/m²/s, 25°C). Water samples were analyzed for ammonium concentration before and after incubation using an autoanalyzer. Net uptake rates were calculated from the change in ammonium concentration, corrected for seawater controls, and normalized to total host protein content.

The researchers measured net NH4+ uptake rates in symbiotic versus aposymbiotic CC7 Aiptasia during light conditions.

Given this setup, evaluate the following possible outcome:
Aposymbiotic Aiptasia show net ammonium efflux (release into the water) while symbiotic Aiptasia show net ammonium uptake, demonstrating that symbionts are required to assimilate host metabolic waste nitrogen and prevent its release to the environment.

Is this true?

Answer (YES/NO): YES